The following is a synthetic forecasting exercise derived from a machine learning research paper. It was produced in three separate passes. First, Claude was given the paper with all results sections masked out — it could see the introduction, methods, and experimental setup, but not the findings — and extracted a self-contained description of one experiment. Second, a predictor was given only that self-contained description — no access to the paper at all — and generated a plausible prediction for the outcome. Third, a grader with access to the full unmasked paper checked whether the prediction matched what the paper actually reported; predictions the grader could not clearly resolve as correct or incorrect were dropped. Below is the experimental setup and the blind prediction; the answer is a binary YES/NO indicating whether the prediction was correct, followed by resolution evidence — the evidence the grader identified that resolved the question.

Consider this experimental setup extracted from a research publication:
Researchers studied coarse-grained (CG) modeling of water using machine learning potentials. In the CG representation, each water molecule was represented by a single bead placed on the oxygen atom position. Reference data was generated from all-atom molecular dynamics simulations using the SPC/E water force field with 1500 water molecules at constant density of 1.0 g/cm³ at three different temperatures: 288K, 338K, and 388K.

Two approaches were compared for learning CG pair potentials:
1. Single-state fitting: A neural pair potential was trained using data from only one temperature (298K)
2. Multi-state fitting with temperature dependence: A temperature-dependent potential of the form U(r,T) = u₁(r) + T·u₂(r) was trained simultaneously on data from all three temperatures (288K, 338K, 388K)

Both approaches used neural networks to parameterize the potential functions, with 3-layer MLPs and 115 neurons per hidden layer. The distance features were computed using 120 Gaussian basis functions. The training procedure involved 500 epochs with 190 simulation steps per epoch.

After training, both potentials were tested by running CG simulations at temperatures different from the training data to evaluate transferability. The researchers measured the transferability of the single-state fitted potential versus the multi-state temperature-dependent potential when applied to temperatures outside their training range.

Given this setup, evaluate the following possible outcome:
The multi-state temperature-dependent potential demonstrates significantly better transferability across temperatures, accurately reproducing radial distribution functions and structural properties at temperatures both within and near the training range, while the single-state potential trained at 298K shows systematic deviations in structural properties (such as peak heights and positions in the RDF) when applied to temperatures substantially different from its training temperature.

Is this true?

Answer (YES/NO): YES